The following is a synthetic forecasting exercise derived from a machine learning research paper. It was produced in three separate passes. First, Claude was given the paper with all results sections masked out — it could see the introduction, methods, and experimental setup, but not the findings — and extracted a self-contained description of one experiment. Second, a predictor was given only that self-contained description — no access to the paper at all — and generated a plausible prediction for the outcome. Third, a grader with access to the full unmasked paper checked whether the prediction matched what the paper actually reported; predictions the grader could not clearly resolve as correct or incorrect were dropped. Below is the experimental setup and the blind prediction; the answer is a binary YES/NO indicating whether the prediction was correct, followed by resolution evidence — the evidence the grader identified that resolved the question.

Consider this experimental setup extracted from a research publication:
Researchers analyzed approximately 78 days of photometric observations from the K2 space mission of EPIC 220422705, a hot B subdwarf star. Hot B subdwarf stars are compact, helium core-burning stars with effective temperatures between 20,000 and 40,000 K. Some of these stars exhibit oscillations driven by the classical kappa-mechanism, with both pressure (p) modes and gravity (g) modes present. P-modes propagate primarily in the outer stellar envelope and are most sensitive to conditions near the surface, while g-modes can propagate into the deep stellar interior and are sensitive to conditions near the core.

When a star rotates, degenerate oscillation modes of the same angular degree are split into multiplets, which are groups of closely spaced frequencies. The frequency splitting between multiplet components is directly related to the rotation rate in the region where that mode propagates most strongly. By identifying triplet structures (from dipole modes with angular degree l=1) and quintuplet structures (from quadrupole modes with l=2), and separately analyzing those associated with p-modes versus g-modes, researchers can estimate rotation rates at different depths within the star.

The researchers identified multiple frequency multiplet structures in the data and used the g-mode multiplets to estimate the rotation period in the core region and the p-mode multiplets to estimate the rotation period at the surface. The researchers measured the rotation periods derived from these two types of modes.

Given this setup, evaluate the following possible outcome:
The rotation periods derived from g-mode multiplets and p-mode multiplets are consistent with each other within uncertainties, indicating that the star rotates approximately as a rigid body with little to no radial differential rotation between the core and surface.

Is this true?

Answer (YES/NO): NO